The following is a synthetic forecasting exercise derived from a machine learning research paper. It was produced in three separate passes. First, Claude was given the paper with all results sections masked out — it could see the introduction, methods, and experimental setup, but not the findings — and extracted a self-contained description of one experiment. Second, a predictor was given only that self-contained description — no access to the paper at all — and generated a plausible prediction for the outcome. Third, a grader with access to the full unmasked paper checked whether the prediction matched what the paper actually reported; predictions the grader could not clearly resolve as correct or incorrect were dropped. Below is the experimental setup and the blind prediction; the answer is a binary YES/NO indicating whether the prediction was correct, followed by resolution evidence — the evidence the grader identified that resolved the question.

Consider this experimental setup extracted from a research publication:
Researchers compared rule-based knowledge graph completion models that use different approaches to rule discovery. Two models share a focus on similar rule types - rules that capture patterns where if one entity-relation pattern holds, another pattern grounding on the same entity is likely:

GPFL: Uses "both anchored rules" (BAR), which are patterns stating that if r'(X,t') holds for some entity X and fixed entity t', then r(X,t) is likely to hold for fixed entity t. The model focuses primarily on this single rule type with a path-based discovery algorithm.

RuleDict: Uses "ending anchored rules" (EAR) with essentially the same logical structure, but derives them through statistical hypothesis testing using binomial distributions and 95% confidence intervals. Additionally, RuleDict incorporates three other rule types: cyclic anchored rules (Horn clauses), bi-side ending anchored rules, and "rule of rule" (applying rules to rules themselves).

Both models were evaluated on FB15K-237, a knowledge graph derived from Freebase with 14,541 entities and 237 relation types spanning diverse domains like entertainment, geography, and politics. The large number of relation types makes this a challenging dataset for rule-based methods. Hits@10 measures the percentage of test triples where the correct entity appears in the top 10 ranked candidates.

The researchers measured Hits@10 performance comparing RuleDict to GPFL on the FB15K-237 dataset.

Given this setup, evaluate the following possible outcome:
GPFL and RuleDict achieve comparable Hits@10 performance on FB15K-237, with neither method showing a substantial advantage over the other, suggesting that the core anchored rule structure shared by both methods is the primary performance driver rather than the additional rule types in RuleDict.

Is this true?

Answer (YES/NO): NO